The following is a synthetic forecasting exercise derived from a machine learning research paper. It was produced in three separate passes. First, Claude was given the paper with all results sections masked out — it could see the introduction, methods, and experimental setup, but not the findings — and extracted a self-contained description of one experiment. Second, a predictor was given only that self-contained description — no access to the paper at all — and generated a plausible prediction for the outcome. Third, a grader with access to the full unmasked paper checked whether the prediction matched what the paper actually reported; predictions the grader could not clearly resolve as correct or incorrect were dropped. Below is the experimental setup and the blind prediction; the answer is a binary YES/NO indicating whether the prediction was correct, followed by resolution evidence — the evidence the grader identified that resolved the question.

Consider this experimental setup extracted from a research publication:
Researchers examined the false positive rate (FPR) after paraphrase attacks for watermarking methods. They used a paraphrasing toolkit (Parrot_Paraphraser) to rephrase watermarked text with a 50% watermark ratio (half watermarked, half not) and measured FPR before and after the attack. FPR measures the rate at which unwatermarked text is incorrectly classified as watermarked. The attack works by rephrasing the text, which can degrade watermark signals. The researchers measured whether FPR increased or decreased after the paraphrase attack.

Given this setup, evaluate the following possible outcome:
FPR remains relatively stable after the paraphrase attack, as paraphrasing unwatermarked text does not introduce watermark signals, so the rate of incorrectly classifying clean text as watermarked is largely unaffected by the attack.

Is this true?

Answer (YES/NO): NO